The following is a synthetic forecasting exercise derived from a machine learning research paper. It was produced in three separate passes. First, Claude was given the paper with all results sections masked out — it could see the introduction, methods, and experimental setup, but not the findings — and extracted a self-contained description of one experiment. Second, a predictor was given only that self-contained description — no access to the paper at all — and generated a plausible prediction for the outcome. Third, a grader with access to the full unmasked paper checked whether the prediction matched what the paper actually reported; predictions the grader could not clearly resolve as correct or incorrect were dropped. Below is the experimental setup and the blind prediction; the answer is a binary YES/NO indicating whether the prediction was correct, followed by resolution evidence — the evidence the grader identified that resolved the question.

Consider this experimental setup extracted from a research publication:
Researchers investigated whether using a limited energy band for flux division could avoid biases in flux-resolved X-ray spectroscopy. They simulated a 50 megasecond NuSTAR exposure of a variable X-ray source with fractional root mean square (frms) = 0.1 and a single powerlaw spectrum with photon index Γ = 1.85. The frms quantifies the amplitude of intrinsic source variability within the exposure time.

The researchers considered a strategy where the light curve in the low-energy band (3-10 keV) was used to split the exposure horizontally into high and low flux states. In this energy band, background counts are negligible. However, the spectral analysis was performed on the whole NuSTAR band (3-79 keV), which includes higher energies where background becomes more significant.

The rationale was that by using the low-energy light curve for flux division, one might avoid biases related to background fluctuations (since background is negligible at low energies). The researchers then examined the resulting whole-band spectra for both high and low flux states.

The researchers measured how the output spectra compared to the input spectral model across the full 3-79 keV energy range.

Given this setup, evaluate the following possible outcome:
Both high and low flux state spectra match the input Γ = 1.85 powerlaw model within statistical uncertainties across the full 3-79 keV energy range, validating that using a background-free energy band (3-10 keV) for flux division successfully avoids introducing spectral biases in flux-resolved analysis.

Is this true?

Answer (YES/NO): NO